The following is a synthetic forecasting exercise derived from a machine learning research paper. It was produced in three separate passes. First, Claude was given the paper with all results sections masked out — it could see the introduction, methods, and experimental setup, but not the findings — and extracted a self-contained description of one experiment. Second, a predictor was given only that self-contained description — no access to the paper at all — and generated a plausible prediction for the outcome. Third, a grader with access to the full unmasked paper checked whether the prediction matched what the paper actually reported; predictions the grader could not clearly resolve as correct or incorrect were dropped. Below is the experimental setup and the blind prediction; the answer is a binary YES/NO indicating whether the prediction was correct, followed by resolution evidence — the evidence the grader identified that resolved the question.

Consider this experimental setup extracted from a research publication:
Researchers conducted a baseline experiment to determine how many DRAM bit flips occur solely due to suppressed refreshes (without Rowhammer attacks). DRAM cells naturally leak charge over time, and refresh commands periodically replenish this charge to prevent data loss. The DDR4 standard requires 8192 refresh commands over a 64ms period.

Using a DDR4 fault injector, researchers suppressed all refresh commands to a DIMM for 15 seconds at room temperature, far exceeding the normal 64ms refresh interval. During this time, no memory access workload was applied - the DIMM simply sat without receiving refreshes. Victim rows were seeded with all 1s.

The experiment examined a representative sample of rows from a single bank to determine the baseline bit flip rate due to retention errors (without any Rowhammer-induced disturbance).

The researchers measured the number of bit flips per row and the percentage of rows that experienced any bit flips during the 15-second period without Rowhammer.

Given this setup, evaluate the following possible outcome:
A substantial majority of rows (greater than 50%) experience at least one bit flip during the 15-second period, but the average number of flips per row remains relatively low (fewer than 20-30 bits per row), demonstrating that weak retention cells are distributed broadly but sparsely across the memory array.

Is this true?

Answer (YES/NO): NO